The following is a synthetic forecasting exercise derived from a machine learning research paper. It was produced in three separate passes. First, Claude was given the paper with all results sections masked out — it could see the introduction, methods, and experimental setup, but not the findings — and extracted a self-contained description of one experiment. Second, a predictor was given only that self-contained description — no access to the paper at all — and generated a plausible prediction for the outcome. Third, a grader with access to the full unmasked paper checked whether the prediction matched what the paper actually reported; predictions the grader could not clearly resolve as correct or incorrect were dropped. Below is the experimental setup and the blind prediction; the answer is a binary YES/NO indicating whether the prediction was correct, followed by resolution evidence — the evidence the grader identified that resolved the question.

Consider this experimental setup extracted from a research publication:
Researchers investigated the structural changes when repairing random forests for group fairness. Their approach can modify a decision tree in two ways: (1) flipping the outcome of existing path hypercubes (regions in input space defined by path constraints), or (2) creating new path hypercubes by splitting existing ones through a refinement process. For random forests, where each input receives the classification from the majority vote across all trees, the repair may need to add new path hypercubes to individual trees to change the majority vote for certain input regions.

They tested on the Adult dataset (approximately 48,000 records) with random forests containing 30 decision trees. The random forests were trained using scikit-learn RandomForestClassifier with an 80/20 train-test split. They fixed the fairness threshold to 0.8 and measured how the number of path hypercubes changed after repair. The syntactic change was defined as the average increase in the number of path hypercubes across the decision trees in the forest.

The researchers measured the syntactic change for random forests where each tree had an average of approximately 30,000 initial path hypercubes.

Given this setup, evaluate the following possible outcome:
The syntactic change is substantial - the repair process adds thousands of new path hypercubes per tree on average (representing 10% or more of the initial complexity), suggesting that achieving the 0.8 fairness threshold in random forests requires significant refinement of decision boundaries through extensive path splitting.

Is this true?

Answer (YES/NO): NO